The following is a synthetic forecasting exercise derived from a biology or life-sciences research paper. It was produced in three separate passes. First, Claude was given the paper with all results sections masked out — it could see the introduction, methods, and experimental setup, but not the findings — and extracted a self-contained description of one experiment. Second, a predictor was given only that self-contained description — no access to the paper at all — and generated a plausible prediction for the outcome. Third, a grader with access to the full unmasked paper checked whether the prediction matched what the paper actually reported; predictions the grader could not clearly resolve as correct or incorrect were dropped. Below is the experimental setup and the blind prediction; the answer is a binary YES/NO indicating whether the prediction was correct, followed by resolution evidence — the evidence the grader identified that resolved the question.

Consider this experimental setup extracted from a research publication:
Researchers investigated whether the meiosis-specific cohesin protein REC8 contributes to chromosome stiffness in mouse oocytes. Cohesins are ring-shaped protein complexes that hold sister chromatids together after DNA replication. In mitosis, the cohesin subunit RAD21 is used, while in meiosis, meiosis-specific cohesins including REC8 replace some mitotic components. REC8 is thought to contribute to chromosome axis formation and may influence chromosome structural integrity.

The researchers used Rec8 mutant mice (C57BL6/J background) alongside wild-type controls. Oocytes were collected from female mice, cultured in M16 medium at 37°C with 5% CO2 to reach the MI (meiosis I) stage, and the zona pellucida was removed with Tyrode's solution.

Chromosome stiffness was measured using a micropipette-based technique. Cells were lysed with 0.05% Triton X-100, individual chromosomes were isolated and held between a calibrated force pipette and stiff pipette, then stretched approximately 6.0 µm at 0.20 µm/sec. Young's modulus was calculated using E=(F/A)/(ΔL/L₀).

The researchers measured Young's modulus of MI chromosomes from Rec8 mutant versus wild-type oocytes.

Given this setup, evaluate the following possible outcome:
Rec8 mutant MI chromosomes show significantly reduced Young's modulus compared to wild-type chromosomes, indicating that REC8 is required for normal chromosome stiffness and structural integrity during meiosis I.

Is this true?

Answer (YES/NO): NO